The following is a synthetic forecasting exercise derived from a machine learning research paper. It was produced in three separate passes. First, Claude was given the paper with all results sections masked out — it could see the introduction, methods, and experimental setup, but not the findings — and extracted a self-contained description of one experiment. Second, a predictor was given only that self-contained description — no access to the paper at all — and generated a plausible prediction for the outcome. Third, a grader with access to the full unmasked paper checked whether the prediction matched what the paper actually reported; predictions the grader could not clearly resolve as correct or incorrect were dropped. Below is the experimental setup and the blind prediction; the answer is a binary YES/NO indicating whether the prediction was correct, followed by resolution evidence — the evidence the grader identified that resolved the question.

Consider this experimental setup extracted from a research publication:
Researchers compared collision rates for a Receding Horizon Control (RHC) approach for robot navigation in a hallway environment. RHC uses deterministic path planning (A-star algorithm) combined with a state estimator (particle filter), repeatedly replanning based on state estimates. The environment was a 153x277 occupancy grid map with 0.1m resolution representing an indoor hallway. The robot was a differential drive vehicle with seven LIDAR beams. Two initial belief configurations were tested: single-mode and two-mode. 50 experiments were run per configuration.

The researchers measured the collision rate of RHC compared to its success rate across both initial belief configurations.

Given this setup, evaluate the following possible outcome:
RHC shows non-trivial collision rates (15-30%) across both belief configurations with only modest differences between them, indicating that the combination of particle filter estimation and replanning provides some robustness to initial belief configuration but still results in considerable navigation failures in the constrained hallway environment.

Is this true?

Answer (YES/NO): NO